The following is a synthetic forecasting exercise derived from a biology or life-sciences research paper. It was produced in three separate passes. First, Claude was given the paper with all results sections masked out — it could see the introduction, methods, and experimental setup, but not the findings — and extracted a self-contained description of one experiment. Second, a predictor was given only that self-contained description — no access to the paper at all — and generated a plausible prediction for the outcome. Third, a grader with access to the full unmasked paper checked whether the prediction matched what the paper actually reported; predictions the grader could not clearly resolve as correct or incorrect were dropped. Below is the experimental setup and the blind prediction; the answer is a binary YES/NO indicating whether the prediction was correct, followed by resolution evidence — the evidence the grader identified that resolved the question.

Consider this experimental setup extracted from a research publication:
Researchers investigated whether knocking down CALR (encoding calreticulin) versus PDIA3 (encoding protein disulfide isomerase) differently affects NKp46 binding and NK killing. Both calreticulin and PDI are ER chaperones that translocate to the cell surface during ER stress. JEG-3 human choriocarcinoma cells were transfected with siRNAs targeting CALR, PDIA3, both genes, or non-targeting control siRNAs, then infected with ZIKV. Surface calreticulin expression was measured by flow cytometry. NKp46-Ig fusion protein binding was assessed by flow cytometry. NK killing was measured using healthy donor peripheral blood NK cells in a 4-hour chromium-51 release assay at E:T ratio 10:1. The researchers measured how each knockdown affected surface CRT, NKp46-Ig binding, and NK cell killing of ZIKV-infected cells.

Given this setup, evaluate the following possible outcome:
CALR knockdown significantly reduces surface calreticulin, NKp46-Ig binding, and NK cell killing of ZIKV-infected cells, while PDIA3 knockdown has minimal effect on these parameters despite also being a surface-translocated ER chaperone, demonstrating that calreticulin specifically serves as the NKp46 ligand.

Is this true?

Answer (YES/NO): YES